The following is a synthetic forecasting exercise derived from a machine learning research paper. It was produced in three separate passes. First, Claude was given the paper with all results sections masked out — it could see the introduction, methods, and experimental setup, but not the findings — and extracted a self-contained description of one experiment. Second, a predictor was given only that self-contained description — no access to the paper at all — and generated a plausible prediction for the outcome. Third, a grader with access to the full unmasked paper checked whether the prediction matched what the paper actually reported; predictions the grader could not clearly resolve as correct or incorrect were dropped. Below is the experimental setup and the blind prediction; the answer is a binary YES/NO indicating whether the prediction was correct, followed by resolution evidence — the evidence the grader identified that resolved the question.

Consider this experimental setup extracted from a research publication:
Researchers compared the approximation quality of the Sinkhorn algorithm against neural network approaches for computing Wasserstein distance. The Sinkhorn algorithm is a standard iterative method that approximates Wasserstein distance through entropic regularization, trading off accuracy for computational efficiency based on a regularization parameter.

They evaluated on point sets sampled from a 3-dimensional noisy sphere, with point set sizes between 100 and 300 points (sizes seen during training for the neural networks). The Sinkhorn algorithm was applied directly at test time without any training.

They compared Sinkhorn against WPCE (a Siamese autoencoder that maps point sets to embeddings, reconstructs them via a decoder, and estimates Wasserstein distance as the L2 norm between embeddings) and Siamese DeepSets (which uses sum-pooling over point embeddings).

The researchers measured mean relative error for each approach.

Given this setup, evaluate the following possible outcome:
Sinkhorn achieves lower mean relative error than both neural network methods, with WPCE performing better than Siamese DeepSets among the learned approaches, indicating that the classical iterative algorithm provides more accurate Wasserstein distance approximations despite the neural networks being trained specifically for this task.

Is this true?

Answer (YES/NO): YES